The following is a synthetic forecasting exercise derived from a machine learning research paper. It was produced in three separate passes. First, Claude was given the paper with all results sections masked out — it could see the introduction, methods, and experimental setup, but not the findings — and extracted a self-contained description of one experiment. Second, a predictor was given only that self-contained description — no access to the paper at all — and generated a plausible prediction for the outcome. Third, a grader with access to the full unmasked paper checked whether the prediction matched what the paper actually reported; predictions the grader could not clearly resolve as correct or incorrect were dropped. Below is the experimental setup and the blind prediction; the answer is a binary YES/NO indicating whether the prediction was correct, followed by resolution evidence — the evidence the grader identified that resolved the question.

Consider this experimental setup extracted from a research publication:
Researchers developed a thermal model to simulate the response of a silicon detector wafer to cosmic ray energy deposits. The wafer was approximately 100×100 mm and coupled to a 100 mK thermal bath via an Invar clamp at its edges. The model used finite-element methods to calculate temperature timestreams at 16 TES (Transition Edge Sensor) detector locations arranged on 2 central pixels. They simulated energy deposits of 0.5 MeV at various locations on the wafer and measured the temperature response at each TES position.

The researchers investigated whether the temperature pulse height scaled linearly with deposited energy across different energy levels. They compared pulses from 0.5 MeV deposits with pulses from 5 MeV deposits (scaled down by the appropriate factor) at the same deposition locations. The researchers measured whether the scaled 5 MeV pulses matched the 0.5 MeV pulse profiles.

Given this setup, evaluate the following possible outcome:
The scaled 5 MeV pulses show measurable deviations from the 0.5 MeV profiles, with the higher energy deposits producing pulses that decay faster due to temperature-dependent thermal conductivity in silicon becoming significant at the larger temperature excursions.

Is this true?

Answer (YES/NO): NO